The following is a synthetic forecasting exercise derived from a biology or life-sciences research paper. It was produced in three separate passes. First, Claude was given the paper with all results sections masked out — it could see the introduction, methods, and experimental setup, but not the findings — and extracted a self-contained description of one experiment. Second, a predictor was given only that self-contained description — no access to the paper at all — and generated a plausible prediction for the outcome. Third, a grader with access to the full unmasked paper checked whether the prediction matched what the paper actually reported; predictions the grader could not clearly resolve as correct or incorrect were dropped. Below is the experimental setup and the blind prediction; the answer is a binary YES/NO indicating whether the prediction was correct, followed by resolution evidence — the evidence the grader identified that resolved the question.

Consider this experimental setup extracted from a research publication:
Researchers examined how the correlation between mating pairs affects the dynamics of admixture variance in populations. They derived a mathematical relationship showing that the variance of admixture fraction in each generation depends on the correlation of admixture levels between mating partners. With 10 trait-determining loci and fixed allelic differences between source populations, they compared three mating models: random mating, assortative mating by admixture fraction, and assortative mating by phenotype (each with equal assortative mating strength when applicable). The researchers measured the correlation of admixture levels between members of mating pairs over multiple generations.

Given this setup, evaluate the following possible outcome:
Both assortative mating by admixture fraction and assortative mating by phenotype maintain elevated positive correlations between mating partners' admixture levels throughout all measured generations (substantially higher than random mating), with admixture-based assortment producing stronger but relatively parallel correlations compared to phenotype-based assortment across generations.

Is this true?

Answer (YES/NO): NO